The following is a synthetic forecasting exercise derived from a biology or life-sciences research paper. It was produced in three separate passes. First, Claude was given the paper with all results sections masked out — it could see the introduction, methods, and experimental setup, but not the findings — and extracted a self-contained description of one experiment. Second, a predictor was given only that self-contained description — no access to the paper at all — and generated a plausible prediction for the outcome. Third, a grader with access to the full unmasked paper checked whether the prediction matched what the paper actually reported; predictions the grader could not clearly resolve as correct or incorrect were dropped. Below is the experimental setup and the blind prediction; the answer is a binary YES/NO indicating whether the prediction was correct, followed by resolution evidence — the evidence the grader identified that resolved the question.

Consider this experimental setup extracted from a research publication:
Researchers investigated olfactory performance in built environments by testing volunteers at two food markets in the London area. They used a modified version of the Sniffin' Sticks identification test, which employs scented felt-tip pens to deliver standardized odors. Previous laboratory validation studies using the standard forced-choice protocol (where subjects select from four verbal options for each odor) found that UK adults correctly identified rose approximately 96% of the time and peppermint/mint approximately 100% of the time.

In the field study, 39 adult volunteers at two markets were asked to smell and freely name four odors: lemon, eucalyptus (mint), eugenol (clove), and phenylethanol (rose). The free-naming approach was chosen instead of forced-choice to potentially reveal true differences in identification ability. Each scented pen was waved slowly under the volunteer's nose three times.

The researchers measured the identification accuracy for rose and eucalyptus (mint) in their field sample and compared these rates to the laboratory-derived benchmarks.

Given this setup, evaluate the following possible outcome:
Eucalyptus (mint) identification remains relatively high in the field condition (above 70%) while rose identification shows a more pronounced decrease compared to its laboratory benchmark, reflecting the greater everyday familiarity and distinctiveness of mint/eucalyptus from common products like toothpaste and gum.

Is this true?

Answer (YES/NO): NO